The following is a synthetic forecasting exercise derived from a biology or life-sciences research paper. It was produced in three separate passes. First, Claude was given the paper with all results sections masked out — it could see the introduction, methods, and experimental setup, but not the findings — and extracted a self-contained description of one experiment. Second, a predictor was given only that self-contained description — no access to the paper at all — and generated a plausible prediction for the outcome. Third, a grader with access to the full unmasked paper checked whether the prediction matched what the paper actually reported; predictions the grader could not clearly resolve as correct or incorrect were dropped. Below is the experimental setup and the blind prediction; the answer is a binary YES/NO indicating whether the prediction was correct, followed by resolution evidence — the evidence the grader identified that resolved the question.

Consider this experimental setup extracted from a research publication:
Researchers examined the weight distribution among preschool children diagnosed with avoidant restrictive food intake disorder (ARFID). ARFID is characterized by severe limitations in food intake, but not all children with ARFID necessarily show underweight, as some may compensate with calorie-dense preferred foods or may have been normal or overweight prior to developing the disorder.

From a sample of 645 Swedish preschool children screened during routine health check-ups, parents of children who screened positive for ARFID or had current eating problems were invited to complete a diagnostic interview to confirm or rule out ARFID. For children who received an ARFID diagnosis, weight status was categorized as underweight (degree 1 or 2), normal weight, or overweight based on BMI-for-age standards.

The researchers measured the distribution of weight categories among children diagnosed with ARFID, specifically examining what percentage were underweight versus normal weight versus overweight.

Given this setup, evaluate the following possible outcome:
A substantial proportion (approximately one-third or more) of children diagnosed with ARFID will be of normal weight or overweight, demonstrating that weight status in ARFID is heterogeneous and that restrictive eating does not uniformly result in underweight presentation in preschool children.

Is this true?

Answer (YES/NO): YES